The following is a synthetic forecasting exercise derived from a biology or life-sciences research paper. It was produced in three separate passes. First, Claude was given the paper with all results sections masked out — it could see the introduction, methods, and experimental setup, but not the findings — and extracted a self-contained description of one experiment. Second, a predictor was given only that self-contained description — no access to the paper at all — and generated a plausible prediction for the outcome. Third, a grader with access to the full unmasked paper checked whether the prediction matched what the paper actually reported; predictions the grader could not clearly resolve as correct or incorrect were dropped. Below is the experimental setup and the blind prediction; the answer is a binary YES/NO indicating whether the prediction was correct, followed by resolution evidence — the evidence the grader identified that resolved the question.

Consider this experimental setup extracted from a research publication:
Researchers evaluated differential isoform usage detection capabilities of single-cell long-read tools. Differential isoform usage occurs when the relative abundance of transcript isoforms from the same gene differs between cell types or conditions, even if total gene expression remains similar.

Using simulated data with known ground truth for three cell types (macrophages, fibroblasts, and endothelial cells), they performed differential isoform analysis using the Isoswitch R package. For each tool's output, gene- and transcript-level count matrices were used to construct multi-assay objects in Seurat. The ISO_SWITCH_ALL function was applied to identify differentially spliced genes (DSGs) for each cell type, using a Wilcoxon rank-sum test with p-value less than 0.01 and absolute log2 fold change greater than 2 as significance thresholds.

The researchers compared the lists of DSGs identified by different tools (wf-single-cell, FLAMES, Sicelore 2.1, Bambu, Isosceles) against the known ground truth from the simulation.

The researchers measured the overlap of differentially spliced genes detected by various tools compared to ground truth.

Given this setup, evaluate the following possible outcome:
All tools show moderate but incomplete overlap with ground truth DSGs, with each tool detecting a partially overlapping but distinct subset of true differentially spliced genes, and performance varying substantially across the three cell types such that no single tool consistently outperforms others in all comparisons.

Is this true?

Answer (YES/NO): NO